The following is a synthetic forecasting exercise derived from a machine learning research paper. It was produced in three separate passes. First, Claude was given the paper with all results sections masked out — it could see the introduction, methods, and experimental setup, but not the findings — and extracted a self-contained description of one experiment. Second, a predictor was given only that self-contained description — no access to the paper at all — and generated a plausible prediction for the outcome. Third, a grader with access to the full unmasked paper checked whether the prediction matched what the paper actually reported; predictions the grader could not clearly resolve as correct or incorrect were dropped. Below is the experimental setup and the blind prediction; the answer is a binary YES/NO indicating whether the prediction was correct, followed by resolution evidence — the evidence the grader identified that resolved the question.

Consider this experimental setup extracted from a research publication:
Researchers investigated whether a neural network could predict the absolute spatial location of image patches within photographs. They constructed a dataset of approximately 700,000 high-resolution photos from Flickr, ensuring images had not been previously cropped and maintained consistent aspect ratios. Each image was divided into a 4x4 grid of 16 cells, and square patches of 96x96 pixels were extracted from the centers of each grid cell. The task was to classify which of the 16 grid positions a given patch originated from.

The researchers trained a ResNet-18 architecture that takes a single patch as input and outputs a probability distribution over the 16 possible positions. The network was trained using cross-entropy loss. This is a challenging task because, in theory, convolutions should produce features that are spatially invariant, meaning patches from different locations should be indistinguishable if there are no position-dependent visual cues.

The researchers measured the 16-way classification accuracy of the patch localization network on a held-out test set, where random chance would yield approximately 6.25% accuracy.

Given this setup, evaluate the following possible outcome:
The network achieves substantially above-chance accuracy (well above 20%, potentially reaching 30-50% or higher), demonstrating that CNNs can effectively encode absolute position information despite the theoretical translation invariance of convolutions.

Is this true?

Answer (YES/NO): NO